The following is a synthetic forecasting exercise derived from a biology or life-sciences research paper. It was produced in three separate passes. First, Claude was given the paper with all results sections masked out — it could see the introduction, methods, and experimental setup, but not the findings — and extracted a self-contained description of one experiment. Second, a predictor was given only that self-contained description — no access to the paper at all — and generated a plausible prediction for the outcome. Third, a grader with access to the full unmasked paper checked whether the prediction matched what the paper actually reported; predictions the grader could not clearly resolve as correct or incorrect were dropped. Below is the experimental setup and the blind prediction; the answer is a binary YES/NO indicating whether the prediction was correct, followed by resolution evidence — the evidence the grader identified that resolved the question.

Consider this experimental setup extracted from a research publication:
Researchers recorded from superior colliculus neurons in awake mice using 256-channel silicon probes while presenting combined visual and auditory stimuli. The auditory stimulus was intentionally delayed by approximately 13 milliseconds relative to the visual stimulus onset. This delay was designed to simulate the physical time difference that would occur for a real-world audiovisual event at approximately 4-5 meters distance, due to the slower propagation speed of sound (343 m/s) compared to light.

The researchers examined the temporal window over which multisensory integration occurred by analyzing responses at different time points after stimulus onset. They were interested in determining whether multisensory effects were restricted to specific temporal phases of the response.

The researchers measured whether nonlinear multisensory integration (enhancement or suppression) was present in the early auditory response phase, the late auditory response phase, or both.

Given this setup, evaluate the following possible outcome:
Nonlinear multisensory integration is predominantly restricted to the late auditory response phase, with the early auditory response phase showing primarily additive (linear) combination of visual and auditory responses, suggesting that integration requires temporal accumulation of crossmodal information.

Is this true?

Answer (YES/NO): NO